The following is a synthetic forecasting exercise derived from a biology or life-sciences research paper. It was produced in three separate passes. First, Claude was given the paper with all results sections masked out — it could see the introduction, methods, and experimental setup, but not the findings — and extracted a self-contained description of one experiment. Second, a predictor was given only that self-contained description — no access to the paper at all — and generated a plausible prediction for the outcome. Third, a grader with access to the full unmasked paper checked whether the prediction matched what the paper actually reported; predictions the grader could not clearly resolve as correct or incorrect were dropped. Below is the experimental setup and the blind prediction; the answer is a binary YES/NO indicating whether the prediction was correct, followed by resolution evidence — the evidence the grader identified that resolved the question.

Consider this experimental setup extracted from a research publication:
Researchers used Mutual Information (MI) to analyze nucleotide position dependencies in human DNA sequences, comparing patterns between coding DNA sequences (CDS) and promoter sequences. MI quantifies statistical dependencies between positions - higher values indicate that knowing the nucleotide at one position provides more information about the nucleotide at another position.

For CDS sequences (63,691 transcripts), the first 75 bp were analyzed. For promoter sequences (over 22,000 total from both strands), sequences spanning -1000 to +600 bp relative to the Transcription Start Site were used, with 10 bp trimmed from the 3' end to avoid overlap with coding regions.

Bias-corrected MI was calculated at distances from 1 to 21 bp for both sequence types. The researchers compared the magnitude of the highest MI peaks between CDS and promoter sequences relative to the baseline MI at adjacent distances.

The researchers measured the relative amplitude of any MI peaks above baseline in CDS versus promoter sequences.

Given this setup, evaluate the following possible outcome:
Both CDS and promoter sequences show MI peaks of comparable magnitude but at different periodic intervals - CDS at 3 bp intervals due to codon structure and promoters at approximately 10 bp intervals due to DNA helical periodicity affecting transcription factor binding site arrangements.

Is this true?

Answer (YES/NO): NO